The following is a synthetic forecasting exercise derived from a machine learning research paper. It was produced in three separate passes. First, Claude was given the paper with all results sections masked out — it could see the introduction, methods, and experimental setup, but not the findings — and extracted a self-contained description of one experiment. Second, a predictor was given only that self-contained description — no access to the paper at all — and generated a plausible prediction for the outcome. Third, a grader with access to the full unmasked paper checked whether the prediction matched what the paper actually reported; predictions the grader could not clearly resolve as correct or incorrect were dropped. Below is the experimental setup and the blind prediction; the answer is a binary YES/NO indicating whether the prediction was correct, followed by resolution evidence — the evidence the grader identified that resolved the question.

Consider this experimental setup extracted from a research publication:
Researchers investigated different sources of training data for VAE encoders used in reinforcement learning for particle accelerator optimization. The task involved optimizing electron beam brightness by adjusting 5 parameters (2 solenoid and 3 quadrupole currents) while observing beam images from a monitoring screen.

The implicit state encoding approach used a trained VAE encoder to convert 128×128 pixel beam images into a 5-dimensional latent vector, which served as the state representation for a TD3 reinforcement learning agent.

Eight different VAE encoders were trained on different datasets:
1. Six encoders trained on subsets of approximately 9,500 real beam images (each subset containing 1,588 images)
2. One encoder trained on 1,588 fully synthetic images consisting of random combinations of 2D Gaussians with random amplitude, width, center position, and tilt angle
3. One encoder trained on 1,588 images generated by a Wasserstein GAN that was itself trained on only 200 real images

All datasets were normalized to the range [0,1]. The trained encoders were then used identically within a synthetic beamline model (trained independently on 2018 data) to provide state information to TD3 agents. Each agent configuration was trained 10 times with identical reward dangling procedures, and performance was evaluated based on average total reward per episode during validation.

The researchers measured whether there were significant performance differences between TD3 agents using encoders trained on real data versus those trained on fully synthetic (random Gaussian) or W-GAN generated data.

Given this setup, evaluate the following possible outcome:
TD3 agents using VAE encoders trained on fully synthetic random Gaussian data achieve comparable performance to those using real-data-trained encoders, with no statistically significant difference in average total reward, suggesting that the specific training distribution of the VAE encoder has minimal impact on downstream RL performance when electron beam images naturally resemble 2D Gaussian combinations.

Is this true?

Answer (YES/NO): YES